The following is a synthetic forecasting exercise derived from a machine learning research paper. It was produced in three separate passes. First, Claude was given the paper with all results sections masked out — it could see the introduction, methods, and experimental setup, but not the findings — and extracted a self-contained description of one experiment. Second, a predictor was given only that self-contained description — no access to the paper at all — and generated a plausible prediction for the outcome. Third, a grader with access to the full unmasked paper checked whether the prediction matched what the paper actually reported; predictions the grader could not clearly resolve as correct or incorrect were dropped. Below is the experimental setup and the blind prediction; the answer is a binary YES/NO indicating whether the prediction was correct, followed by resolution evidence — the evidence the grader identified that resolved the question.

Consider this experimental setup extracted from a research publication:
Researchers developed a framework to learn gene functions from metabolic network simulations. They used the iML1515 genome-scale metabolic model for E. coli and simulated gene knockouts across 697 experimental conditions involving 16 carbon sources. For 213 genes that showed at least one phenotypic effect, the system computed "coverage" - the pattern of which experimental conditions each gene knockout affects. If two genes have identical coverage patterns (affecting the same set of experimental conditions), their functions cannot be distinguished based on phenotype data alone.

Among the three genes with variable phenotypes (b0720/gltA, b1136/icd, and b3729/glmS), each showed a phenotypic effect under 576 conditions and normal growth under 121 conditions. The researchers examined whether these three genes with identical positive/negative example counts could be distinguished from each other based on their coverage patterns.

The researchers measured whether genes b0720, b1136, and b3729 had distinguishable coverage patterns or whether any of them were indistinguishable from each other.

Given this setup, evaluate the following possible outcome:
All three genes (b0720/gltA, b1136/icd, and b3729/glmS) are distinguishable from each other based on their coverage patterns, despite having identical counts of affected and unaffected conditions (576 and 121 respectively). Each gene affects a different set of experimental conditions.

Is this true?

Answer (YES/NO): NO